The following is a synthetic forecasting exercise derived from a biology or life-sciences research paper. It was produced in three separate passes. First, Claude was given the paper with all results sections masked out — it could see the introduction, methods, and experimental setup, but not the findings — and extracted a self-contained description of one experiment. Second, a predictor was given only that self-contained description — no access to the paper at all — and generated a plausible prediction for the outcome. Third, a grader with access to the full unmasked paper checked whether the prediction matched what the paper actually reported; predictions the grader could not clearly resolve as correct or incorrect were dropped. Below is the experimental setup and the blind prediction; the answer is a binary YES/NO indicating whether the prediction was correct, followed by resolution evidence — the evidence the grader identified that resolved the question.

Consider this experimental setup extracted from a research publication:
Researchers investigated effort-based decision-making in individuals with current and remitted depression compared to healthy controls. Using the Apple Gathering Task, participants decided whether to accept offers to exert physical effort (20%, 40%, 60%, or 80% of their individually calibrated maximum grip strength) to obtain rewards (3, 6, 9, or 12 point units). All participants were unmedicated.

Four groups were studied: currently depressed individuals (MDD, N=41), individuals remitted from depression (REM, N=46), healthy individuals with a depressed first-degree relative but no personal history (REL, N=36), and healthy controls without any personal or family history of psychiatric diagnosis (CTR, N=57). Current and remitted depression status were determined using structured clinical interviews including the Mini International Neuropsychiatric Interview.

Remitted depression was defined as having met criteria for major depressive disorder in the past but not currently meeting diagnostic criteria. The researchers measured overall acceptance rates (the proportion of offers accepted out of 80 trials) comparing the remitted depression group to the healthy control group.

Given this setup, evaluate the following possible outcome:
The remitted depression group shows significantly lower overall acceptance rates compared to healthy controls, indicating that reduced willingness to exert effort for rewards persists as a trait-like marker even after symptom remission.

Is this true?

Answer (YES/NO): YES